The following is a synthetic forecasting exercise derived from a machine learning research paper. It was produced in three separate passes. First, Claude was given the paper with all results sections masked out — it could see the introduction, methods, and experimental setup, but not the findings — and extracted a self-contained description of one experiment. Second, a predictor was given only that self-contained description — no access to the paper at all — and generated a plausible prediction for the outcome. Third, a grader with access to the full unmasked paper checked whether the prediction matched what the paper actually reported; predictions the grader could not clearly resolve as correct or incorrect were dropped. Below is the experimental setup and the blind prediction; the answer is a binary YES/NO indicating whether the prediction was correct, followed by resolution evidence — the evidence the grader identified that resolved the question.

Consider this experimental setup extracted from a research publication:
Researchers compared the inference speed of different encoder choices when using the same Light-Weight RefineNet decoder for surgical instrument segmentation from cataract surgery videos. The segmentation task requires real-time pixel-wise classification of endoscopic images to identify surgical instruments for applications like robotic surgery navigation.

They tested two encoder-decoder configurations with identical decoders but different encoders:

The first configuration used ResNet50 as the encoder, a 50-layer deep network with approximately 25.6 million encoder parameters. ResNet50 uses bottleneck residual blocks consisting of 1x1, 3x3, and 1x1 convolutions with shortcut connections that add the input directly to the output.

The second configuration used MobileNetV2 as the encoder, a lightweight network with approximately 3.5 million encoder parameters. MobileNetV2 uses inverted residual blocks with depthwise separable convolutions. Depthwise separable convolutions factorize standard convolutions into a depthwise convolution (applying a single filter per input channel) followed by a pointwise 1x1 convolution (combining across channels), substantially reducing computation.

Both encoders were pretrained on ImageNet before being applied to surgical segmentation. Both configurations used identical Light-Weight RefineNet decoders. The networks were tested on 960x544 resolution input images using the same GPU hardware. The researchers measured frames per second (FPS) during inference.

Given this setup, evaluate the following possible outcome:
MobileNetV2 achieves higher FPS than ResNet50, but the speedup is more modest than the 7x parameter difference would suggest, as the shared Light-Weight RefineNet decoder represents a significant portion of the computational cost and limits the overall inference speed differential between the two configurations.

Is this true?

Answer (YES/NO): YES